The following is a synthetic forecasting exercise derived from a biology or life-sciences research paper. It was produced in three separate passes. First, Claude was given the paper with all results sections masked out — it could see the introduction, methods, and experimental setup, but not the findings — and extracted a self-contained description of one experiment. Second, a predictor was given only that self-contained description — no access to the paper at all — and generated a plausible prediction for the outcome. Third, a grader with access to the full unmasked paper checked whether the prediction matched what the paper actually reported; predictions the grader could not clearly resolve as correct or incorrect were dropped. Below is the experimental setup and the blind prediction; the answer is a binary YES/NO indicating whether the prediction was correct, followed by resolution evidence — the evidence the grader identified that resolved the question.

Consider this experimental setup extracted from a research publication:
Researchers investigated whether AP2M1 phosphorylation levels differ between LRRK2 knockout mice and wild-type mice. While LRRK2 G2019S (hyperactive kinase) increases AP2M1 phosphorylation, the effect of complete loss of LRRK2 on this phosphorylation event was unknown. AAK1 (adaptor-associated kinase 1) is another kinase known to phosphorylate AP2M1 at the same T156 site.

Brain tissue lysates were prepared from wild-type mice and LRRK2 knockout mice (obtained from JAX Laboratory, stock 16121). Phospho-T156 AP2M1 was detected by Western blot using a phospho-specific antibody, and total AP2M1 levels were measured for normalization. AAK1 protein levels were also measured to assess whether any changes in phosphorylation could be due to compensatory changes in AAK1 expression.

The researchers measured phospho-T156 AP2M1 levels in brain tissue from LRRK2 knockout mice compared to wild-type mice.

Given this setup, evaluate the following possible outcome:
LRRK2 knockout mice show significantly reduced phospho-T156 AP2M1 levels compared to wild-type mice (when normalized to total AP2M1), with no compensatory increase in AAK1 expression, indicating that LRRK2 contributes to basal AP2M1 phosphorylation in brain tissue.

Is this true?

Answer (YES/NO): NO